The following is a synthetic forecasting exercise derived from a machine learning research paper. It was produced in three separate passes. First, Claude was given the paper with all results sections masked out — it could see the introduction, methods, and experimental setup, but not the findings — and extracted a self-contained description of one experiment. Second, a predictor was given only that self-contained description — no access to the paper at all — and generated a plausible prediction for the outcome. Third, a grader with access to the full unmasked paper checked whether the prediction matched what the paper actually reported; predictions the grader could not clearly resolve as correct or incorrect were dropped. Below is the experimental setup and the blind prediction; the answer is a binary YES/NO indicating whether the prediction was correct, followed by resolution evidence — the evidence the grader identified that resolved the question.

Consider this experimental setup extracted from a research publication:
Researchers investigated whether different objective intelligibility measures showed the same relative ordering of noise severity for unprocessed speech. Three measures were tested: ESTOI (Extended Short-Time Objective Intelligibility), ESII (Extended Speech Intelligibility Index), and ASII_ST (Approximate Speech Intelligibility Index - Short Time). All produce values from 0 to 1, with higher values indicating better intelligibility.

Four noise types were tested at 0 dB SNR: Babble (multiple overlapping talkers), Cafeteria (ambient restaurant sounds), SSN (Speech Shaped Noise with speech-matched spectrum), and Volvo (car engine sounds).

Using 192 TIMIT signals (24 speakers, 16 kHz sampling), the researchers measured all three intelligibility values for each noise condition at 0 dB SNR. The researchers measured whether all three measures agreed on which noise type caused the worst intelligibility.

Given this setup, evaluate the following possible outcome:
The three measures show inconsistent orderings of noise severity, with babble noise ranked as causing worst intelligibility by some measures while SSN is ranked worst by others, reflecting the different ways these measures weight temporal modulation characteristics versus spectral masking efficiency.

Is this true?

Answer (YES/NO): NO